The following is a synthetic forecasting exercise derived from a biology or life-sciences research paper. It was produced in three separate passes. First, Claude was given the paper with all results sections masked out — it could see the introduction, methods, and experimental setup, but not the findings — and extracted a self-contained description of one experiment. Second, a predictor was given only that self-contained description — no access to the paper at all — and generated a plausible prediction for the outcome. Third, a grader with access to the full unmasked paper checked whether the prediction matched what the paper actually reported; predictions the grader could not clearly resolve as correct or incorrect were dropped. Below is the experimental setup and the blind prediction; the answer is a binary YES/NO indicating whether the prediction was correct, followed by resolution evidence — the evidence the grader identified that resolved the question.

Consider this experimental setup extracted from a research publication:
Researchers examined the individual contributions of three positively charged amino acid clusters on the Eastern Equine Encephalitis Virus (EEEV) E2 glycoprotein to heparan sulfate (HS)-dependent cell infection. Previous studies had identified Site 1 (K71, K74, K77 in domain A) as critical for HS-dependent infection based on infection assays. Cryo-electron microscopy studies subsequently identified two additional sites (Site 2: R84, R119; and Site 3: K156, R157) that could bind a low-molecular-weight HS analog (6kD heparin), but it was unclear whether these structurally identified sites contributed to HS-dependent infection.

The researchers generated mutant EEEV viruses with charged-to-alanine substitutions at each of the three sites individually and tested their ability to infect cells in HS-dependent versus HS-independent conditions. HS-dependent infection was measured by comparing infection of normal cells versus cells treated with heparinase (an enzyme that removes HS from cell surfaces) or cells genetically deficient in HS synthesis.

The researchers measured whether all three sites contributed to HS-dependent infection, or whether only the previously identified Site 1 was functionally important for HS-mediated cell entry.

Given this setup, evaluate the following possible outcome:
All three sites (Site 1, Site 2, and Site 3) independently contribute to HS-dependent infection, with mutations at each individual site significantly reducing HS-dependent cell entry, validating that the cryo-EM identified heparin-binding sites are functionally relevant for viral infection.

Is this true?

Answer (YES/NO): NO